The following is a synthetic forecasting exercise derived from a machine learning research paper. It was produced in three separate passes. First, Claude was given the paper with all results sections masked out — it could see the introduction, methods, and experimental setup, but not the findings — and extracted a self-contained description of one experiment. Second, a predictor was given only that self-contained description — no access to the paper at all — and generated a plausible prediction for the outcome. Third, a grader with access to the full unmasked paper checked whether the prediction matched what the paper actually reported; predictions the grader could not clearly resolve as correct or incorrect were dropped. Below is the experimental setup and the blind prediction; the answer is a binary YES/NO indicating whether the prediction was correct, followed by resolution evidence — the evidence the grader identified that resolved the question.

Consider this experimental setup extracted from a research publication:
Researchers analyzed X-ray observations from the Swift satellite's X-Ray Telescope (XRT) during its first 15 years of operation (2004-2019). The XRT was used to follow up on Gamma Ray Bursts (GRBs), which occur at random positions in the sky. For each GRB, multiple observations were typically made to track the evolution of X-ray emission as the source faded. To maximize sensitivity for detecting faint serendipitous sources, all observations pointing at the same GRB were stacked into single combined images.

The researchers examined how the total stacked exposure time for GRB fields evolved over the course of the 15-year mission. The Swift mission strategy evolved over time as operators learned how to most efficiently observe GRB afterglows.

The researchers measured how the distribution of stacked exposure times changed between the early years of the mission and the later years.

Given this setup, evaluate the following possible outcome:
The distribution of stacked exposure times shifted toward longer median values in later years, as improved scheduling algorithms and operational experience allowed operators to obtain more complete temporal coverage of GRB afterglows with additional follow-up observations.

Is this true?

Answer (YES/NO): NO